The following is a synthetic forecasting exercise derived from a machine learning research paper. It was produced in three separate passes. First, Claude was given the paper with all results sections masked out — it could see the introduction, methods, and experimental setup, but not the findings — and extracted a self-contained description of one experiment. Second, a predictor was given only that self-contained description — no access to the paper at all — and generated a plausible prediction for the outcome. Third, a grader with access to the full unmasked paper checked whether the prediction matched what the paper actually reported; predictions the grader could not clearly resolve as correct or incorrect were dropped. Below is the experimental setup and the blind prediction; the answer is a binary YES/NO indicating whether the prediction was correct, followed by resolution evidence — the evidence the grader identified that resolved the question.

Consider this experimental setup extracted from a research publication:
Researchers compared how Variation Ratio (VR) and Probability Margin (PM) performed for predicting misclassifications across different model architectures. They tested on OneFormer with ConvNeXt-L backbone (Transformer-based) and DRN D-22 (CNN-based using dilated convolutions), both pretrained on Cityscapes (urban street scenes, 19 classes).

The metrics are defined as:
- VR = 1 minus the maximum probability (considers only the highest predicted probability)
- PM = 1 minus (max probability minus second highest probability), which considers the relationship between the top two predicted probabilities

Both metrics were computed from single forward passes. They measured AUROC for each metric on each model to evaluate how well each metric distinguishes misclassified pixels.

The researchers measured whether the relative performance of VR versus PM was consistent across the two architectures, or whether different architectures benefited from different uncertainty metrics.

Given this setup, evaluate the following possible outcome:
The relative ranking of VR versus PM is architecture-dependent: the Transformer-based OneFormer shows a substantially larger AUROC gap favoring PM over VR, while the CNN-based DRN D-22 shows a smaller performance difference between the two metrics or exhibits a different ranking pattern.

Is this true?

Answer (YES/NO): YES